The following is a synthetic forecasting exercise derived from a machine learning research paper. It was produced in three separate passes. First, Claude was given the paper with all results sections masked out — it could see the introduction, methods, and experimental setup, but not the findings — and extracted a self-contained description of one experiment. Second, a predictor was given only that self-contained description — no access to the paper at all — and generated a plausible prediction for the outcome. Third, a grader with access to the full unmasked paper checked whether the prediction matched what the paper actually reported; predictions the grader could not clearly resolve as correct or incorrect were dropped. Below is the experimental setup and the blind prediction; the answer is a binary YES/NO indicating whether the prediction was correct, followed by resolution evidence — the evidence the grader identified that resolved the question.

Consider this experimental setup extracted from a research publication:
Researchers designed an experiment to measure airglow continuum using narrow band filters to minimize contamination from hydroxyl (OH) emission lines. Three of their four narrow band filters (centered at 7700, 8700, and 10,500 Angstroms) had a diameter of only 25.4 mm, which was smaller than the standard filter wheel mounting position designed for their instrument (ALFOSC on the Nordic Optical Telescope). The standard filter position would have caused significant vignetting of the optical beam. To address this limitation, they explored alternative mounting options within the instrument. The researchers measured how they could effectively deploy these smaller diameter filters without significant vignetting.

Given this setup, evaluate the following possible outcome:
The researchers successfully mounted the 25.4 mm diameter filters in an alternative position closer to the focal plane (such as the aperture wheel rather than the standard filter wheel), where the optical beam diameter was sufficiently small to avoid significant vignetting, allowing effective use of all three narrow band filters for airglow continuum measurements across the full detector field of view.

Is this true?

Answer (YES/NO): NO